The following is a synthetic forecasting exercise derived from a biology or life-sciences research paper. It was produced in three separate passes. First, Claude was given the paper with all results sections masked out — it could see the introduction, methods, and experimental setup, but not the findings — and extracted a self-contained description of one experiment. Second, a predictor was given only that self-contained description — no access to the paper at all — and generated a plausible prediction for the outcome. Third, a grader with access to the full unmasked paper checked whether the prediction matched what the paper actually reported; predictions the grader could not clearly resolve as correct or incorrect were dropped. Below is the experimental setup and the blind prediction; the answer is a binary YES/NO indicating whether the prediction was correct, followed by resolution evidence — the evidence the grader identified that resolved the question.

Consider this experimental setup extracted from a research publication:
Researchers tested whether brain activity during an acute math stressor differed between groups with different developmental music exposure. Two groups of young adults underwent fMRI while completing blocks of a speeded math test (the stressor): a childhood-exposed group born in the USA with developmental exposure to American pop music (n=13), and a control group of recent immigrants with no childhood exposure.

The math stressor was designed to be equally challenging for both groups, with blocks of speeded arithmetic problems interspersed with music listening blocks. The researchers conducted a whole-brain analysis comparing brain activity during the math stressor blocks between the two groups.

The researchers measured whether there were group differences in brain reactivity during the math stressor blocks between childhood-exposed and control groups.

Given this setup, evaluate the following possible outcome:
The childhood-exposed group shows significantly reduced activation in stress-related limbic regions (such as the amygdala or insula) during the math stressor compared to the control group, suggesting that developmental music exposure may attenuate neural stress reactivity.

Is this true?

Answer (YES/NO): NO